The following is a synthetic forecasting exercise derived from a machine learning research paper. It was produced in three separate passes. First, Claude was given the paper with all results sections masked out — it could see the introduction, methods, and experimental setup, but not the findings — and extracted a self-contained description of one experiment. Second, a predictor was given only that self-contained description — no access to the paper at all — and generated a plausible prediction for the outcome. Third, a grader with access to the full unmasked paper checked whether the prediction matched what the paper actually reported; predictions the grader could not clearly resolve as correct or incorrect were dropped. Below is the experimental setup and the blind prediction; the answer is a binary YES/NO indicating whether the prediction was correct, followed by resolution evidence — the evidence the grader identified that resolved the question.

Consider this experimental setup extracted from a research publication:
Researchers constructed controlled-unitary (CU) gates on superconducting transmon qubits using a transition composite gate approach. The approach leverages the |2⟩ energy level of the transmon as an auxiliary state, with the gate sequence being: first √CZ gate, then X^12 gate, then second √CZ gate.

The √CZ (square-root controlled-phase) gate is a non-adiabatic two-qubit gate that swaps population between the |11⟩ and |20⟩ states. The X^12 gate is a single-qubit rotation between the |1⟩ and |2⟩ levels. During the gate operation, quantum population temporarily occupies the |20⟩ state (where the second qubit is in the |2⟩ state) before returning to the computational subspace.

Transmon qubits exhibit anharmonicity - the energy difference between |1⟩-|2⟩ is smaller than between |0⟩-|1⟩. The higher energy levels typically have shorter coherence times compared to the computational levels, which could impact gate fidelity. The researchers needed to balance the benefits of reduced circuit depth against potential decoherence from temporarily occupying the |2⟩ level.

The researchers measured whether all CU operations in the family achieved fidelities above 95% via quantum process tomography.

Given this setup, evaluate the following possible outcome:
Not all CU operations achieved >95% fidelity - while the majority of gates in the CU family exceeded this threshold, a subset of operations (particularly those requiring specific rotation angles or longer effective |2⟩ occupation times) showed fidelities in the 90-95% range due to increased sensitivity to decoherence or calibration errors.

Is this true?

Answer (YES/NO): NO